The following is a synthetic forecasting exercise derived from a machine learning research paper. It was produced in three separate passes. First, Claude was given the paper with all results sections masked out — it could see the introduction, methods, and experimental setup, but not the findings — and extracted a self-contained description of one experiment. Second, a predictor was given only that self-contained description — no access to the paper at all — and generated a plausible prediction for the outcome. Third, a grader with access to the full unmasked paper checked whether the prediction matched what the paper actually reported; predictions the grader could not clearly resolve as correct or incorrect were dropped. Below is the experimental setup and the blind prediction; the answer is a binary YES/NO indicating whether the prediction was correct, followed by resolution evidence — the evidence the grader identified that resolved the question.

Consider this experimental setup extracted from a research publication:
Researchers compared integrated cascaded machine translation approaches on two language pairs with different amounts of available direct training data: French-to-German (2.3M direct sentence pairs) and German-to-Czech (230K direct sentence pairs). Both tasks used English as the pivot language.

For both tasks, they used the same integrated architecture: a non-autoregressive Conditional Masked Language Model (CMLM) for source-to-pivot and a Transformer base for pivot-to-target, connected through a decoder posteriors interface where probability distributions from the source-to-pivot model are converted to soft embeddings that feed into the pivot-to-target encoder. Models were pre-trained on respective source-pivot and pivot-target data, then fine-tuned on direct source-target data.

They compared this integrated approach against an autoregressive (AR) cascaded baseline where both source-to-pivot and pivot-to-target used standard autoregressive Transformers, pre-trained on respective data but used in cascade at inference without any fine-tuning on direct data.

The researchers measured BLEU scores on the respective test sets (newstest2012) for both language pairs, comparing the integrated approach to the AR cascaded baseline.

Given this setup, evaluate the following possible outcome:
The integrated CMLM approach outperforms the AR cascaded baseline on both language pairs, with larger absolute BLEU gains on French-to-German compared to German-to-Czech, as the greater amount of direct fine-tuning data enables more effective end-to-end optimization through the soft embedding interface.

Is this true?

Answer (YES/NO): NO